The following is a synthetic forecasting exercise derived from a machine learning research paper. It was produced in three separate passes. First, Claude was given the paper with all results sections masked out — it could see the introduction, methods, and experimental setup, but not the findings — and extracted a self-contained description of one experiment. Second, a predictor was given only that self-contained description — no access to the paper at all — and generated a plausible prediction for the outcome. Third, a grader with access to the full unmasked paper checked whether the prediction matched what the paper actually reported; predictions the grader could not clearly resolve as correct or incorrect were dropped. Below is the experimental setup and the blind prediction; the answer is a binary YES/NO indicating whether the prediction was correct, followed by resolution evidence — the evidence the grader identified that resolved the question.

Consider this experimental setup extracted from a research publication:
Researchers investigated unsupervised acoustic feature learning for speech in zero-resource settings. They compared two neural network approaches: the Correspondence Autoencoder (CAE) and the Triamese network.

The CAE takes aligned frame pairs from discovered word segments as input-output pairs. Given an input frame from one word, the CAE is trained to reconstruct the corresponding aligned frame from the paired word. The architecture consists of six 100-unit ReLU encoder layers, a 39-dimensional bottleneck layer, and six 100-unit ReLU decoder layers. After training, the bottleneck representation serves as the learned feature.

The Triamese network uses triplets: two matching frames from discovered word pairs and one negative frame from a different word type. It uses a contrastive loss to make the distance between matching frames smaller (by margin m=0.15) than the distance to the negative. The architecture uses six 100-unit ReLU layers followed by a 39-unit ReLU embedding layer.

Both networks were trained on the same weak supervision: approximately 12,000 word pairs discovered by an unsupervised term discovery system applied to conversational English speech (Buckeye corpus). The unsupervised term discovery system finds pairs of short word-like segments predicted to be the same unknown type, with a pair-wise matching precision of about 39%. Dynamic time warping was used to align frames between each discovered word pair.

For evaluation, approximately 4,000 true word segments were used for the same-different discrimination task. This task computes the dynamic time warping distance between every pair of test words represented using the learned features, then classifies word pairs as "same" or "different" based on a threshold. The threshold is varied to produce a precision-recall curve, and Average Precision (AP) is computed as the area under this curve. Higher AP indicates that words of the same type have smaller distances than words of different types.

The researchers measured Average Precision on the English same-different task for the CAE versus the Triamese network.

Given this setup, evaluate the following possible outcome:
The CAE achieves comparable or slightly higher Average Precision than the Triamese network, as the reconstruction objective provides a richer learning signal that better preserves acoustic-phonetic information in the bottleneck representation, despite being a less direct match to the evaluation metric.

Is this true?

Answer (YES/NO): NO